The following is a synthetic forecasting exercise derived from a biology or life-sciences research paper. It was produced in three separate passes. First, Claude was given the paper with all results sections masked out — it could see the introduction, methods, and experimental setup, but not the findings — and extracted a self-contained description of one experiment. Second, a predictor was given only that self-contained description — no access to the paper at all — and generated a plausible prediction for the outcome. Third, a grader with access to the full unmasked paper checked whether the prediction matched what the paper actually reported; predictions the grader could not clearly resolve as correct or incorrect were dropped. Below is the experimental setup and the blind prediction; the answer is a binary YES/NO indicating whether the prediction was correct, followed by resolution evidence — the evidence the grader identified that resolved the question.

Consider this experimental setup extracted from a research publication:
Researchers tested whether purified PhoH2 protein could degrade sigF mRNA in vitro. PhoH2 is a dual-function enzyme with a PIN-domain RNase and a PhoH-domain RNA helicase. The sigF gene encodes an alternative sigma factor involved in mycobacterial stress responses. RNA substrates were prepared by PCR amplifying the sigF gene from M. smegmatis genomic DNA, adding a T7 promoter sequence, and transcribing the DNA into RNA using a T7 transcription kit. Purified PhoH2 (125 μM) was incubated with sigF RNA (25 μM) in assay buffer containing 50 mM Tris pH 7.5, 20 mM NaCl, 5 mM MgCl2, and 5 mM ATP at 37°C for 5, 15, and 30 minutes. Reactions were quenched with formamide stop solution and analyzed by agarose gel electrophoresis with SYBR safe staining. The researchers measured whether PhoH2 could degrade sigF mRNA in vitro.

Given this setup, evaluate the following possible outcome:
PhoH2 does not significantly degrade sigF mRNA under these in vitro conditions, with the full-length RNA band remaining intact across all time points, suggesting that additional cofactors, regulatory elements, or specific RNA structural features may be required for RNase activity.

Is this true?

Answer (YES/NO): NO